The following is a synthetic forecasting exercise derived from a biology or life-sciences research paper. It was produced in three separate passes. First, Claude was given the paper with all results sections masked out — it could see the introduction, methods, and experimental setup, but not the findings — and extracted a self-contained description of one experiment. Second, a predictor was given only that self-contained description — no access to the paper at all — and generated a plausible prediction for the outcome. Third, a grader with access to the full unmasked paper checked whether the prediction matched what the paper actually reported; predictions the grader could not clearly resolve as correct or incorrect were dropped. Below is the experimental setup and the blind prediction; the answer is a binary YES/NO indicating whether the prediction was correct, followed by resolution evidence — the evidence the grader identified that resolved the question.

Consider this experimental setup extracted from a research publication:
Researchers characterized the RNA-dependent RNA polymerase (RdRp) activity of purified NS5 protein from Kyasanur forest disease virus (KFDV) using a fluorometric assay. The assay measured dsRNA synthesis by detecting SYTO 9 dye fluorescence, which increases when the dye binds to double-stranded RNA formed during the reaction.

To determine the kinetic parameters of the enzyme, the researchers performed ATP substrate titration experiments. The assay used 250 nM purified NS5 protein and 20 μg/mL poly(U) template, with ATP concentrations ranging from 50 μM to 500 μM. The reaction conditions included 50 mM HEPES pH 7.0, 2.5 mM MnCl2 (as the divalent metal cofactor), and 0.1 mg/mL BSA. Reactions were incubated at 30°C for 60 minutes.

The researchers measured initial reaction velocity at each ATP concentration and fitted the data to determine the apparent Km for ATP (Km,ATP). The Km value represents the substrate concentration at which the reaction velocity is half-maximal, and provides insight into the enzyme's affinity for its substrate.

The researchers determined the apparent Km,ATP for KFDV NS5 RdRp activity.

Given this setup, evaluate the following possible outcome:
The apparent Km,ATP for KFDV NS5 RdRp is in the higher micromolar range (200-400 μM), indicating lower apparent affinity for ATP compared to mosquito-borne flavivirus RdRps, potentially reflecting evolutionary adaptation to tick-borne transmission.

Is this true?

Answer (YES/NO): NO